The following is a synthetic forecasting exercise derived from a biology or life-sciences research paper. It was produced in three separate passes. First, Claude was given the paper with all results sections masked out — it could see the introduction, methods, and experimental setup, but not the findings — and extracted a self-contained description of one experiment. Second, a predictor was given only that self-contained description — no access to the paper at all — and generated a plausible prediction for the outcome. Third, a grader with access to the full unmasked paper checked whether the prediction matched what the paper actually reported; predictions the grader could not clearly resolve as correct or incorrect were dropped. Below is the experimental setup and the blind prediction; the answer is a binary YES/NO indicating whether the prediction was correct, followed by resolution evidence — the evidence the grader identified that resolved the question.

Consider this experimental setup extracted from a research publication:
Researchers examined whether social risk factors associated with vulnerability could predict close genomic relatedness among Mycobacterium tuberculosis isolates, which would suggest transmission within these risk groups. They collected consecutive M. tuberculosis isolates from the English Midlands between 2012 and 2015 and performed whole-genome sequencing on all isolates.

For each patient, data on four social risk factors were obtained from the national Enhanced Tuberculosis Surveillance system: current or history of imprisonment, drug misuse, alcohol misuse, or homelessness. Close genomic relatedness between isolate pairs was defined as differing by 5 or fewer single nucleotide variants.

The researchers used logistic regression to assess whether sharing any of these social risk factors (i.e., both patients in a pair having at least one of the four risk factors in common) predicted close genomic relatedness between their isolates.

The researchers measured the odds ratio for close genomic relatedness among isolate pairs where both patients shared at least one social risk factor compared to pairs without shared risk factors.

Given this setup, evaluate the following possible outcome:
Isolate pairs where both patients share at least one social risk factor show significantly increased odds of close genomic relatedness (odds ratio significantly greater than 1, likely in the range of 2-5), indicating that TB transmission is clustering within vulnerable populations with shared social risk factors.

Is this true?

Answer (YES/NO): NO